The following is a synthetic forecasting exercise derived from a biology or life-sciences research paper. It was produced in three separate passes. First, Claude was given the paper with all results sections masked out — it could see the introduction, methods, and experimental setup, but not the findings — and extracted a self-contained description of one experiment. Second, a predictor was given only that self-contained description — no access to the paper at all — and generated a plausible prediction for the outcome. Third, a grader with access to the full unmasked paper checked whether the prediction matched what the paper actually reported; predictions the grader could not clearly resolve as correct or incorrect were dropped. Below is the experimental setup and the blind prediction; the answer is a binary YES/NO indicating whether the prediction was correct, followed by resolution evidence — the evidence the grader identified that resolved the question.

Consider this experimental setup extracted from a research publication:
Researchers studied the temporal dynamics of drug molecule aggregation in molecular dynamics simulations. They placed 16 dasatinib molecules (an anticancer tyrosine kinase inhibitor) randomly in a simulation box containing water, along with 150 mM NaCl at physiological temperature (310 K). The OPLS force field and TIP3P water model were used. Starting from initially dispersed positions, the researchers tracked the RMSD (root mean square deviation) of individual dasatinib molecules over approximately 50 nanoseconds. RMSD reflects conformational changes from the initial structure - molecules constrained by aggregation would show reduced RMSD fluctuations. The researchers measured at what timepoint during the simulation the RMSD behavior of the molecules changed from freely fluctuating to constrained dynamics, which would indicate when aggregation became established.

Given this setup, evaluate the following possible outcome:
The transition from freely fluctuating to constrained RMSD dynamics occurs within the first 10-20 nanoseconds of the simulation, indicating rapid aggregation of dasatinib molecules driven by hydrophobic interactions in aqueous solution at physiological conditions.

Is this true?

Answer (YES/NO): NO